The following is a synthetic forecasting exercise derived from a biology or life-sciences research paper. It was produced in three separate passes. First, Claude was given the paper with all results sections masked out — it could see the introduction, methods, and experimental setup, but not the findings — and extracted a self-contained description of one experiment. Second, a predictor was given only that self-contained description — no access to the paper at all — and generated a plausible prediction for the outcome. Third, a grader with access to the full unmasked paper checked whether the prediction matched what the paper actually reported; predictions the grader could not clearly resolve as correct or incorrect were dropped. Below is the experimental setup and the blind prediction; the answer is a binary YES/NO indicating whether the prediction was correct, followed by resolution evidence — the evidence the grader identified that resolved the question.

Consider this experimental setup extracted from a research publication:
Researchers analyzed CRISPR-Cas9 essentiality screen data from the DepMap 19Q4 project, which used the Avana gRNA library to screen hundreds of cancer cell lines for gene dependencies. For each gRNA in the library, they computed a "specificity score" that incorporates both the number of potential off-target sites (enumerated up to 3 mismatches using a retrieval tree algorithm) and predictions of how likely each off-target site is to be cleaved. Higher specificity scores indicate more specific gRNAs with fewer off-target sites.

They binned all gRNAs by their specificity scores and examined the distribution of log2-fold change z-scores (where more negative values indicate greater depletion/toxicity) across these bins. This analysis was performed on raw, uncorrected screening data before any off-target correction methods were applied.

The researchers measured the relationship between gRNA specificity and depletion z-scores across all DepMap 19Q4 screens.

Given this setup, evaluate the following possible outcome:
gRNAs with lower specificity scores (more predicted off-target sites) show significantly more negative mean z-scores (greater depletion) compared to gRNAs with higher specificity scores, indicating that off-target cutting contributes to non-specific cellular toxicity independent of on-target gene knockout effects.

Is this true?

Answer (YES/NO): YES